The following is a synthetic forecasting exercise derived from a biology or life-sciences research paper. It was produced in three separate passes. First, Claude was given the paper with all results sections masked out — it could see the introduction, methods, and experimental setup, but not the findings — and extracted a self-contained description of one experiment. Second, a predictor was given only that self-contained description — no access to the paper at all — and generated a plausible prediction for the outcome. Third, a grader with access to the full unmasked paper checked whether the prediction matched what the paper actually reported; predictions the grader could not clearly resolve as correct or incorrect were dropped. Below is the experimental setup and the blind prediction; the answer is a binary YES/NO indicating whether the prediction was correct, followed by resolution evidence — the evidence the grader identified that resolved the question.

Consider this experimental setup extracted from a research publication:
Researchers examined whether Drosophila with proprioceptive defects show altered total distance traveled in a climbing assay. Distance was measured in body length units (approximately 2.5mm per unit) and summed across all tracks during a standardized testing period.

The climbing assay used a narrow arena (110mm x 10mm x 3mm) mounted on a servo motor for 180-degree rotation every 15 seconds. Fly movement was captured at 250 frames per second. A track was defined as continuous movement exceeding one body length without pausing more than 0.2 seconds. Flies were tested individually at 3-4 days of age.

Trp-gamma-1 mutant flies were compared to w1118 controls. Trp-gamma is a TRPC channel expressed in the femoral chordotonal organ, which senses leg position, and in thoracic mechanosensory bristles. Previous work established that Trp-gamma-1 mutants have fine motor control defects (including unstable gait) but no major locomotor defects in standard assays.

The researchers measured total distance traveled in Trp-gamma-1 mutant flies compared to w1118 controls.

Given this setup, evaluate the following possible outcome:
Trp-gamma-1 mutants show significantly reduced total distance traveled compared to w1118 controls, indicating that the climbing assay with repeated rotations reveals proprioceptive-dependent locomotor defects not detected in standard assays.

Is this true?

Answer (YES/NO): NO